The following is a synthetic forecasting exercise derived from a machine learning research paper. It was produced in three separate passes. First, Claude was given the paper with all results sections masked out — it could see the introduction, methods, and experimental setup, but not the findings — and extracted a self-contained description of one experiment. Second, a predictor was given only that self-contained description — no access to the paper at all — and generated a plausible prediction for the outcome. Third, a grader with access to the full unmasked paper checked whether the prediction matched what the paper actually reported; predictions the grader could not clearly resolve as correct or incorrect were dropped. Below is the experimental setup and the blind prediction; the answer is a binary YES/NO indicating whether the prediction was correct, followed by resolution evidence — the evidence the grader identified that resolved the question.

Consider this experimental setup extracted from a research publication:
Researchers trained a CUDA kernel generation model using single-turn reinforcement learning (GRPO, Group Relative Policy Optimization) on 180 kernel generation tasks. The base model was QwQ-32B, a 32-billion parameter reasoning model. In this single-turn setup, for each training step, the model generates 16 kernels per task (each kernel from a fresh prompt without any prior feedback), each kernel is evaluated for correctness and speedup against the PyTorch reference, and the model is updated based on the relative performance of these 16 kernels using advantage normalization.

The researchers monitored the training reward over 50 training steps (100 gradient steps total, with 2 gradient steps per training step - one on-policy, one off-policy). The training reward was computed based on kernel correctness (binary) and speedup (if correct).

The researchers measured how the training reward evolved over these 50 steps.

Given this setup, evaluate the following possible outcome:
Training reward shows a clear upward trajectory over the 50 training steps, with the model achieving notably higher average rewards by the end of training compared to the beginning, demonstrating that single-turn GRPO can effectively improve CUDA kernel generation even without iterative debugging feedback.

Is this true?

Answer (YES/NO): NO